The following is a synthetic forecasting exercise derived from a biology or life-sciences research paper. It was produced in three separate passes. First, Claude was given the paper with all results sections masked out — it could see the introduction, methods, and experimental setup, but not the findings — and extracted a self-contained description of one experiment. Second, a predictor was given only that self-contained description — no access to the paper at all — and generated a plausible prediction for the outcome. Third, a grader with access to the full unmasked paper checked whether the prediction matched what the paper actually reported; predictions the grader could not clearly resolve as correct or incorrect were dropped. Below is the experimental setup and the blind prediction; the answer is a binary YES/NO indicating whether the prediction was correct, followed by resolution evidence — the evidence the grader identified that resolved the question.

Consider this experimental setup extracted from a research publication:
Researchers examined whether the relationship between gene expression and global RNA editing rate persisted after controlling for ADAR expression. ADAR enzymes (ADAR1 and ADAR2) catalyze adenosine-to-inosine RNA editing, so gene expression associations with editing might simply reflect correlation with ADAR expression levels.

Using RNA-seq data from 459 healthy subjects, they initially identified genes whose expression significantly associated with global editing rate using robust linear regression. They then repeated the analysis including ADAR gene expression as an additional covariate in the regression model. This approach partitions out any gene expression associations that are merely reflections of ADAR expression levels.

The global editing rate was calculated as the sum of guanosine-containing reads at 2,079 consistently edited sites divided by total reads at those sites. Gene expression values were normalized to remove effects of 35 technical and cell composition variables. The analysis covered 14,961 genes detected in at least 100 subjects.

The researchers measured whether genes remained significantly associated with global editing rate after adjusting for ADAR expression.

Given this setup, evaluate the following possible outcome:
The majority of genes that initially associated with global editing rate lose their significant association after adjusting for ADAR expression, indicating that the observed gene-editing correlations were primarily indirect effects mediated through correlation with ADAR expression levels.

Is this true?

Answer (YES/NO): YES